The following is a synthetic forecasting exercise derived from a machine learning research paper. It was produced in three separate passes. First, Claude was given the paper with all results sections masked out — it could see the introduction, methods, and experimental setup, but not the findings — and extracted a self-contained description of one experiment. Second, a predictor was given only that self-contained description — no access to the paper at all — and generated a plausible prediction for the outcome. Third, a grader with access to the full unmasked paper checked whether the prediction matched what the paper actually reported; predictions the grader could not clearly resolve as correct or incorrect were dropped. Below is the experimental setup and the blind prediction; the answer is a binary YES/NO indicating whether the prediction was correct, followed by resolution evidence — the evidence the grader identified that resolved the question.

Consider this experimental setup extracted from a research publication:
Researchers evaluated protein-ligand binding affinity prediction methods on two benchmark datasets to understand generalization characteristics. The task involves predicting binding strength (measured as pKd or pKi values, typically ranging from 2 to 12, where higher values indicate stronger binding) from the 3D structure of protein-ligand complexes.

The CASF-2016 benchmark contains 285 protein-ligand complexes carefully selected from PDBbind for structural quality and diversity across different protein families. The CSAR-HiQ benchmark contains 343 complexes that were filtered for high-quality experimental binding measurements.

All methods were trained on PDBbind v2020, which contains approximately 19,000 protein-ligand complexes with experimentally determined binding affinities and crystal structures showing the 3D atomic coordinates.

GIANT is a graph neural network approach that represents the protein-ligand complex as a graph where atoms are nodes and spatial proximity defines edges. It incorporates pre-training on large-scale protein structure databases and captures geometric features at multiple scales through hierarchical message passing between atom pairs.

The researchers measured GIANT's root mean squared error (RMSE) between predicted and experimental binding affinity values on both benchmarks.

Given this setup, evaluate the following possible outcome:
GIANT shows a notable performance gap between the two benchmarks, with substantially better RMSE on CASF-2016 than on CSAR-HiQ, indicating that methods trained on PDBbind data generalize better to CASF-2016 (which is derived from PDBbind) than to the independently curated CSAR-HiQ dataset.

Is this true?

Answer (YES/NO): YES